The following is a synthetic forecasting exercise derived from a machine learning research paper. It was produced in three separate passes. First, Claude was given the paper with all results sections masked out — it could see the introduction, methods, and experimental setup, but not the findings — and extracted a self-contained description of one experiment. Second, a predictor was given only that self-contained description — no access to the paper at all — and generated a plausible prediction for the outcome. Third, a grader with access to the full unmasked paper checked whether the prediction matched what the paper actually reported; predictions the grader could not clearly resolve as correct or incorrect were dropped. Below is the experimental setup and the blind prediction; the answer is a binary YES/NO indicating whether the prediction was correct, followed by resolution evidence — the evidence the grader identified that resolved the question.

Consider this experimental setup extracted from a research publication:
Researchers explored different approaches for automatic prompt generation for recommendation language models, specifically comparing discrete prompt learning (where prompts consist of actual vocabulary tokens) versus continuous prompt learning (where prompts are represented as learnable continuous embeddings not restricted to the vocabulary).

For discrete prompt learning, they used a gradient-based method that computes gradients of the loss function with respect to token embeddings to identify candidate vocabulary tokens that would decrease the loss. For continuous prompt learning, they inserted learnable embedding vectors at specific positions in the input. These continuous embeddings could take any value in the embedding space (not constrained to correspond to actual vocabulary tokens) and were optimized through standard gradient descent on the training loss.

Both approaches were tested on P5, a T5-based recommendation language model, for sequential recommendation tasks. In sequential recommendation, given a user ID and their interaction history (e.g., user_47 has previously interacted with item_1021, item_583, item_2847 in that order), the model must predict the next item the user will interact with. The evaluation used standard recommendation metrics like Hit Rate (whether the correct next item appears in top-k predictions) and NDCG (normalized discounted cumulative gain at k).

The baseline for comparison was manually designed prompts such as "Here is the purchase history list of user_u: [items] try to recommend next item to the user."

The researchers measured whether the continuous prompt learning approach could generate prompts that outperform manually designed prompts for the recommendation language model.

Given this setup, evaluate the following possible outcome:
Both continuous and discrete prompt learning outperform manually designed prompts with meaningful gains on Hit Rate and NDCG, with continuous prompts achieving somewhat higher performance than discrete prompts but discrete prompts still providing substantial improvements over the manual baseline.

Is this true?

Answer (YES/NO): NO